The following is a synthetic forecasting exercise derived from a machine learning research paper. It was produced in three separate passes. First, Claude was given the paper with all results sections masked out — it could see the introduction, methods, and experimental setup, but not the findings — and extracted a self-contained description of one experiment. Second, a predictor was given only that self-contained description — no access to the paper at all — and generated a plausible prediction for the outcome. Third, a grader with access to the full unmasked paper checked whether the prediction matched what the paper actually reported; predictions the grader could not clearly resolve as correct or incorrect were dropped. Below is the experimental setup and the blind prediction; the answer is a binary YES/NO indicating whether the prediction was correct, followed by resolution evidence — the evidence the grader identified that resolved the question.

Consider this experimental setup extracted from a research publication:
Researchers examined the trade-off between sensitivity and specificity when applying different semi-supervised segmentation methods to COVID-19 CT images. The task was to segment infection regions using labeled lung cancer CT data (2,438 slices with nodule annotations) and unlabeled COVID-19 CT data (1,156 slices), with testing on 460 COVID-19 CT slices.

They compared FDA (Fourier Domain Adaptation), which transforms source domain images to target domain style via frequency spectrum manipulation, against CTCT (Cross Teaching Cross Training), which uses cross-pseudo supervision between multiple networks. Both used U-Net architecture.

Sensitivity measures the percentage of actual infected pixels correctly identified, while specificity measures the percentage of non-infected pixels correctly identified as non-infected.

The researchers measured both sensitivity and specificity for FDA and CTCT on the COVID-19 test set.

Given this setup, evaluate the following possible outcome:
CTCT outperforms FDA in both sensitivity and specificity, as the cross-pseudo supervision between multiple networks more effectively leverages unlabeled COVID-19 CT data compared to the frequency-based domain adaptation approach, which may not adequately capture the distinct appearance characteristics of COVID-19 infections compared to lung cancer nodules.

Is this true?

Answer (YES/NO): NO